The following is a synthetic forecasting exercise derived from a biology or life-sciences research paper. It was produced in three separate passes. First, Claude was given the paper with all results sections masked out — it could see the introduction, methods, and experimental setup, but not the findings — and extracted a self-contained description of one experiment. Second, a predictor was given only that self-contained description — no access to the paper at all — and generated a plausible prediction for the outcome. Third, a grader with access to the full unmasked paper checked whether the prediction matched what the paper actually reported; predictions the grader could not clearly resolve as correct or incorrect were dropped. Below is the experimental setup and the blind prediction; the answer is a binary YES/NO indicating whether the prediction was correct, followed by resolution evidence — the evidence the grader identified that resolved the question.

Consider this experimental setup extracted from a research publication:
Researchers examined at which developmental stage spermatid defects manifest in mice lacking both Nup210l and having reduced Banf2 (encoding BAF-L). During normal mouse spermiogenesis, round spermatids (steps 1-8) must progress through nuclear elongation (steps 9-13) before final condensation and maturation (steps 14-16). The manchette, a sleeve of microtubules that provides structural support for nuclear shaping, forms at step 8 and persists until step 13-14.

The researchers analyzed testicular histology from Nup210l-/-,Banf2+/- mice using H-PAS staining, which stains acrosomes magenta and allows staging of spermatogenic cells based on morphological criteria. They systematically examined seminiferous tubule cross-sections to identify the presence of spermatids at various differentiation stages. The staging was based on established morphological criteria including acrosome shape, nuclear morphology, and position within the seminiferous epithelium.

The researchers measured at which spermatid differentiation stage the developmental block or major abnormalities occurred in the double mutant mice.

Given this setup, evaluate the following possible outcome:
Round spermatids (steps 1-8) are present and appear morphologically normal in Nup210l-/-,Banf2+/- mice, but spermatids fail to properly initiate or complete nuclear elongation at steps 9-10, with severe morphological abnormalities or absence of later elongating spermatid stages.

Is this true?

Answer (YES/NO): NO